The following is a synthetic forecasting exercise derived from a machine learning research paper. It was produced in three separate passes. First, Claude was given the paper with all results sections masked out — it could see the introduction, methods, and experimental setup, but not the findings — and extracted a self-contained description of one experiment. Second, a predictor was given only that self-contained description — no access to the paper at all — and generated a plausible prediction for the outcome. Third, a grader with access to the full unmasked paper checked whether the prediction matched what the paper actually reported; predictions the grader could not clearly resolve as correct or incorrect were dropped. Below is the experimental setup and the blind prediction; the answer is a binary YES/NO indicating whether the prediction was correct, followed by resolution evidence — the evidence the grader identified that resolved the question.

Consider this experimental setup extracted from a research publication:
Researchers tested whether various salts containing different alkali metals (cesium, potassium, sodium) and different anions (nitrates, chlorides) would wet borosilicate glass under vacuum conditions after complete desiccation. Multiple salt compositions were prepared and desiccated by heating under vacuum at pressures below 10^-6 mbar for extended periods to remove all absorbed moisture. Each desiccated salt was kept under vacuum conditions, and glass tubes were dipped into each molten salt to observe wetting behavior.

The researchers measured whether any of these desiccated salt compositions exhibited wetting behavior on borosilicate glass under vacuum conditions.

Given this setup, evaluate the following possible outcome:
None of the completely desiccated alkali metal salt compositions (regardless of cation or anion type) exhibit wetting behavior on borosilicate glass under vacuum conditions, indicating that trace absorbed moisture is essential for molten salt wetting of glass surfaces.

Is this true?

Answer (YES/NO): YES